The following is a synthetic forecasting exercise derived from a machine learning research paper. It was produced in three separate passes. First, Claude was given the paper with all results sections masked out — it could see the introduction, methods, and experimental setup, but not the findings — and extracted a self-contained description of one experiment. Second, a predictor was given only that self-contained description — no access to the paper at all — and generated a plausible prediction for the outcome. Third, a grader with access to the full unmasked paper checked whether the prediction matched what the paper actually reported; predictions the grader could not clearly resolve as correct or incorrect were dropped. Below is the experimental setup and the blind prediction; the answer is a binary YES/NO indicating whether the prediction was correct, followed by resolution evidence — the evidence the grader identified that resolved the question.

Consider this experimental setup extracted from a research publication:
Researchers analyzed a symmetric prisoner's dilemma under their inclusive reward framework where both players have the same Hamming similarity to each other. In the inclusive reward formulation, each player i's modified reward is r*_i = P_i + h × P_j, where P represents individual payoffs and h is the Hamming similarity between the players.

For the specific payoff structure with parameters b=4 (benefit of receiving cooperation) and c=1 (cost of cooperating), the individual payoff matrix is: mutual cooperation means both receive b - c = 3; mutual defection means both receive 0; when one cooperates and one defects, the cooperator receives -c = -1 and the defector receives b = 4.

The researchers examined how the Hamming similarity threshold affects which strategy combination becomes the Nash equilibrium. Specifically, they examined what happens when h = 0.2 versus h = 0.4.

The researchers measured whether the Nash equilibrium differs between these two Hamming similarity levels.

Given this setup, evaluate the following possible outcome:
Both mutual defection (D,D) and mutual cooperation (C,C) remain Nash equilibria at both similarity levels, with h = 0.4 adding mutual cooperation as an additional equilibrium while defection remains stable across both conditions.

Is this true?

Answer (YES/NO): NO